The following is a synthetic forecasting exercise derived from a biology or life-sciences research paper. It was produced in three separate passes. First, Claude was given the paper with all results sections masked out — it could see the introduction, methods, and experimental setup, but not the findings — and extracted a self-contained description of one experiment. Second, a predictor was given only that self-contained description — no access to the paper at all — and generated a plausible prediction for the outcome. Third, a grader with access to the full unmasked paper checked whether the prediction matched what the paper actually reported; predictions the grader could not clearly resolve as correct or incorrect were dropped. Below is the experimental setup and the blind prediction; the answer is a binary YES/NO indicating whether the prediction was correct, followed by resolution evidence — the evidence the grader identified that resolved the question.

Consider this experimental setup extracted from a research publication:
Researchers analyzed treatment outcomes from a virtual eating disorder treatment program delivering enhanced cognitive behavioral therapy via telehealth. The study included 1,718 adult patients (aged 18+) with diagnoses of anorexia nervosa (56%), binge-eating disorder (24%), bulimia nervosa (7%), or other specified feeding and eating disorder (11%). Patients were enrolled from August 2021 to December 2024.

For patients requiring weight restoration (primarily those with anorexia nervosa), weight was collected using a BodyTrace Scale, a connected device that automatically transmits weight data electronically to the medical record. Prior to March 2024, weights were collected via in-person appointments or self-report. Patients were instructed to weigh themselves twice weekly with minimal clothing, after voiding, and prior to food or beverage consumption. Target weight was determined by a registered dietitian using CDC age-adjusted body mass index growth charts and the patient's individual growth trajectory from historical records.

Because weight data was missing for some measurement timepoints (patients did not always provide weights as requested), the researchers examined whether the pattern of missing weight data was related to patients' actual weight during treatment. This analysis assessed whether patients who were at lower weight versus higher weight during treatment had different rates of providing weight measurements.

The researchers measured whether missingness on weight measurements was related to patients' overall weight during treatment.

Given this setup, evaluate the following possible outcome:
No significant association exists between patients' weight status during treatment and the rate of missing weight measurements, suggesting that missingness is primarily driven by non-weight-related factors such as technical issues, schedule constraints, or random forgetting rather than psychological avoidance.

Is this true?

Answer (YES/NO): YES